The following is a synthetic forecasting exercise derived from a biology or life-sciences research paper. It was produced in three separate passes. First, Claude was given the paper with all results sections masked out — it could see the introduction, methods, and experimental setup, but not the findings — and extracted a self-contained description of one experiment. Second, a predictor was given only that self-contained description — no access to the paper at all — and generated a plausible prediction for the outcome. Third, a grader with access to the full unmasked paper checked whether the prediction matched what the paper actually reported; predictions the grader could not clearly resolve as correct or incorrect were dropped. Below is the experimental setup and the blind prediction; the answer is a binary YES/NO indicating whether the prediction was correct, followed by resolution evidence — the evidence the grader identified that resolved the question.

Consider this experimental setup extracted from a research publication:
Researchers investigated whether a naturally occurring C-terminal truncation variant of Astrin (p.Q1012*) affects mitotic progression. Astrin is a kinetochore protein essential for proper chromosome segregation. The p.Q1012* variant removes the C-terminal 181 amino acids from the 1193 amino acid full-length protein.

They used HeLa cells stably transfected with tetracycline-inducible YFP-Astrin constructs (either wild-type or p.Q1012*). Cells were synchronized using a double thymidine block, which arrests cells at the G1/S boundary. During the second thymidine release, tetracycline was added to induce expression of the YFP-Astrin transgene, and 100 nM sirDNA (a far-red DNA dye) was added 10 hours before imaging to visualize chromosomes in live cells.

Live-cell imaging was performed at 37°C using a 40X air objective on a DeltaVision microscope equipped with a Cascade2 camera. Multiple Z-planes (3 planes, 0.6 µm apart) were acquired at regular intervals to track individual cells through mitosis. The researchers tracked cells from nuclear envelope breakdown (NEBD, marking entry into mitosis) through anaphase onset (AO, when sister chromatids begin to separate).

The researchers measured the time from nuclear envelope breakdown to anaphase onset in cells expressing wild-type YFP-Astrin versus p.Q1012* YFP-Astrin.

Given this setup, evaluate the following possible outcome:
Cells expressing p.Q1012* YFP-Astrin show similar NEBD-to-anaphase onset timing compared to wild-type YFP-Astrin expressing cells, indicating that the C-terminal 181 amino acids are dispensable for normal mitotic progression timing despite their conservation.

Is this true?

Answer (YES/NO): NO